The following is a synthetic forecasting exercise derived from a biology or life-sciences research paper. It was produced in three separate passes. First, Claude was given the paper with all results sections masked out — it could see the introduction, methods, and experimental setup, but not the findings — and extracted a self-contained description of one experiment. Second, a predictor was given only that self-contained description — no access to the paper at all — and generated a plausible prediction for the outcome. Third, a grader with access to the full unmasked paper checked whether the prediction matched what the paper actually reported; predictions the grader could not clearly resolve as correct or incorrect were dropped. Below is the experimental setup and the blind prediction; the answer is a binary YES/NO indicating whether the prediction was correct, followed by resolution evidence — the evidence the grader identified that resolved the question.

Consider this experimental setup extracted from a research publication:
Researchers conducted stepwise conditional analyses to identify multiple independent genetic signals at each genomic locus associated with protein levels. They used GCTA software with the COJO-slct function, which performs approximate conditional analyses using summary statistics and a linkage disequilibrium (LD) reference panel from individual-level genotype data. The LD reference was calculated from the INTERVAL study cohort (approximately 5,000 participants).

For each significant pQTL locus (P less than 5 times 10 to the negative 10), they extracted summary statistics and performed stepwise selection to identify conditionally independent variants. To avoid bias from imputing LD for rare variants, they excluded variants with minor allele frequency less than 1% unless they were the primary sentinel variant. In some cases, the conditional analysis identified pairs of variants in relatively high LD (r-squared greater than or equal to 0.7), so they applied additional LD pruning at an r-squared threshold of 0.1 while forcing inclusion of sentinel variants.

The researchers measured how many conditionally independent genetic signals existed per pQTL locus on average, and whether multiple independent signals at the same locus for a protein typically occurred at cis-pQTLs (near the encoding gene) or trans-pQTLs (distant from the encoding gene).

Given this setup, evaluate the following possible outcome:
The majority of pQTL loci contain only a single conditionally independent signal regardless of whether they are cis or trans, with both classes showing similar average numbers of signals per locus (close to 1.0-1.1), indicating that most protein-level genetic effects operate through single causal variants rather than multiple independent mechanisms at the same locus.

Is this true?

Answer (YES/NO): NO